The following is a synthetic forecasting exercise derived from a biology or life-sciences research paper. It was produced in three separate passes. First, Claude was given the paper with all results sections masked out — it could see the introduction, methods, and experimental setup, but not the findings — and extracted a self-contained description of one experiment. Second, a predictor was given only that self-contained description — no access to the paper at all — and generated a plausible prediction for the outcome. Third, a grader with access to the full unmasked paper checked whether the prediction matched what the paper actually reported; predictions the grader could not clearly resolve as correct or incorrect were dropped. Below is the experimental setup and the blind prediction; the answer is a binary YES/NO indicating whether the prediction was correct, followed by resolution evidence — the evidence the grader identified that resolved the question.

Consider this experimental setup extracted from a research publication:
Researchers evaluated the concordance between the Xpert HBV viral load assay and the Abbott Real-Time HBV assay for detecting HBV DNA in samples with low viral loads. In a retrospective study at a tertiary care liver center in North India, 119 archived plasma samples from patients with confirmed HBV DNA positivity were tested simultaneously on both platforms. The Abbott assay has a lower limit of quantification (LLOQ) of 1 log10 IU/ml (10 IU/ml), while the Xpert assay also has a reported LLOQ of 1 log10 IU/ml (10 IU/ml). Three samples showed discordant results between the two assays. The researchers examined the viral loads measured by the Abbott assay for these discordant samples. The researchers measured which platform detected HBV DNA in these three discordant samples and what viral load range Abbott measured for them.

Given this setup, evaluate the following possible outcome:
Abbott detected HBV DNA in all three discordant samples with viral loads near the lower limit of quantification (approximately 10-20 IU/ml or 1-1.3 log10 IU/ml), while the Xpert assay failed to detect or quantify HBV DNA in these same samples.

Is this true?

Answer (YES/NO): YES